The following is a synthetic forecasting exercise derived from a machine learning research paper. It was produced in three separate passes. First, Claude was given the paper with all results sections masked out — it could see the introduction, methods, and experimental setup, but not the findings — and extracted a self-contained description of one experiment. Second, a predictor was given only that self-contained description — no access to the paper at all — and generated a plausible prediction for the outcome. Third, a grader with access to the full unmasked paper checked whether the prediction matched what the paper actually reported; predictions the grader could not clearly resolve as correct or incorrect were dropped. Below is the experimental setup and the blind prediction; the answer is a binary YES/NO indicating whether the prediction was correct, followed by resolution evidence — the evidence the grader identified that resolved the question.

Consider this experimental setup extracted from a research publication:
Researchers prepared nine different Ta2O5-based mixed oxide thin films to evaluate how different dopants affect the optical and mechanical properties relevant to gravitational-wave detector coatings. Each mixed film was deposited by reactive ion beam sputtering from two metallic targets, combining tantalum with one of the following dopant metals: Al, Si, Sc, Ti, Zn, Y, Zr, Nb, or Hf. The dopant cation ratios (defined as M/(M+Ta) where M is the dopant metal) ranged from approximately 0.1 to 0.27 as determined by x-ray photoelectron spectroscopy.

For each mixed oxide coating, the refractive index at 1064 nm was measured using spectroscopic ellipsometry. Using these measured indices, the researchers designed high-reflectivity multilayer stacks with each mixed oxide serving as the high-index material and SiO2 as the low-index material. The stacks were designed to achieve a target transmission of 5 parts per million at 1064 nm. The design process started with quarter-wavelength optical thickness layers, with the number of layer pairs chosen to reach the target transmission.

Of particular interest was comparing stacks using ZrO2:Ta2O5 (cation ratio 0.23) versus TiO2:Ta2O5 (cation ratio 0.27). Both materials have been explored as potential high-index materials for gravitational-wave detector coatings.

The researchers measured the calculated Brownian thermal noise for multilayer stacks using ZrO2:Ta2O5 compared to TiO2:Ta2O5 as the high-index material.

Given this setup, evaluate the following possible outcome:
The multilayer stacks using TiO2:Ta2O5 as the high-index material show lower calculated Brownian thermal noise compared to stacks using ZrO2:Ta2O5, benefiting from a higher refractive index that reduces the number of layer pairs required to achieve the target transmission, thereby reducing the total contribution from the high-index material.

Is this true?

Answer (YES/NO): NO